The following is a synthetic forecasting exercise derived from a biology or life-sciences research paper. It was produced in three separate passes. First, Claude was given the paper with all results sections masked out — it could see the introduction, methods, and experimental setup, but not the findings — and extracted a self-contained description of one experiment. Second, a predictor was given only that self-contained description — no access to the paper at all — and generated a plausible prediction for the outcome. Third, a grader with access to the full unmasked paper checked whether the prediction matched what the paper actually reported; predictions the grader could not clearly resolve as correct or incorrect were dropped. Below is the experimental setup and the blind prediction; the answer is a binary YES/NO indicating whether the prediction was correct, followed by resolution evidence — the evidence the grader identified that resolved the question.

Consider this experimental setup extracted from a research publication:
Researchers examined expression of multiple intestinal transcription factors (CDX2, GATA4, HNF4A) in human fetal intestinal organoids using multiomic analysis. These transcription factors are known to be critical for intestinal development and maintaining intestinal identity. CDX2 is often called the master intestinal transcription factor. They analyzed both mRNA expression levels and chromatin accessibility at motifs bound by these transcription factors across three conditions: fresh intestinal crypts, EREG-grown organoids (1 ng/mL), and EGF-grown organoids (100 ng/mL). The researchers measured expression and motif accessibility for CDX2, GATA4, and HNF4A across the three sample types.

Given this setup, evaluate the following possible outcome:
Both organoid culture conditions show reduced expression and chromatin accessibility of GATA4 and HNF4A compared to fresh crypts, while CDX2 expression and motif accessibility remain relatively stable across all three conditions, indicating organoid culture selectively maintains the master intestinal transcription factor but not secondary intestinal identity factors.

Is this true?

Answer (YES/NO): NO